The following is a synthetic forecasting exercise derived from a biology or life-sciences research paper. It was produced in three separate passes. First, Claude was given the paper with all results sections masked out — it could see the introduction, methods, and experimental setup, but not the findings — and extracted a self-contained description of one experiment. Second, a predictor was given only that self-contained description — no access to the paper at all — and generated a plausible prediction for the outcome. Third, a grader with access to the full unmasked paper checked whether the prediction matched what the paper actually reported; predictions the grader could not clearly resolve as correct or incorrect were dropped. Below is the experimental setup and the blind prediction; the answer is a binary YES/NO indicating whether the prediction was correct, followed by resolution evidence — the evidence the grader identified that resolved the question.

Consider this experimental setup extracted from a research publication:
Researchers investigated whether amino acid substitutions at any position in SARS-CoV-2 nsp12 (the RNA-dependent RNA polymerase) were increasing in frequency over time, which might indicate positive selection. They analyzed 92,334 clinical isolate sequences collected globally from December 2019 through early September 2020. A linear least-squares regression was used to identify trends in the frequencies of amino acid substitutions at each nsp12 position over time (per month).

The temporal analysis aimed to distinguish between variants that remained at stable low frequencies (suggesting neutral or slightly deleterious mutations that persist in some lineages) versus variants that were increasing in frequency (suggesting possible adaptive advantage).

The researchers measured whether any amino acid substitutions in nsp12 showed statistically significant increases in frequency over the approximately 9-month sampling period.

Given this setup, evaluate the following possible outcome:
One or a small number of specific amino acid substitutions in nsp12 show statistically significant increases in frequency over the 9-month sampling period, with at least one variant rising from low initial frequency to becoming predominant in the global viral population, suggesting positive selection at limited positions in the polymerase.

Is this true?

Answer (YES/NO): YES